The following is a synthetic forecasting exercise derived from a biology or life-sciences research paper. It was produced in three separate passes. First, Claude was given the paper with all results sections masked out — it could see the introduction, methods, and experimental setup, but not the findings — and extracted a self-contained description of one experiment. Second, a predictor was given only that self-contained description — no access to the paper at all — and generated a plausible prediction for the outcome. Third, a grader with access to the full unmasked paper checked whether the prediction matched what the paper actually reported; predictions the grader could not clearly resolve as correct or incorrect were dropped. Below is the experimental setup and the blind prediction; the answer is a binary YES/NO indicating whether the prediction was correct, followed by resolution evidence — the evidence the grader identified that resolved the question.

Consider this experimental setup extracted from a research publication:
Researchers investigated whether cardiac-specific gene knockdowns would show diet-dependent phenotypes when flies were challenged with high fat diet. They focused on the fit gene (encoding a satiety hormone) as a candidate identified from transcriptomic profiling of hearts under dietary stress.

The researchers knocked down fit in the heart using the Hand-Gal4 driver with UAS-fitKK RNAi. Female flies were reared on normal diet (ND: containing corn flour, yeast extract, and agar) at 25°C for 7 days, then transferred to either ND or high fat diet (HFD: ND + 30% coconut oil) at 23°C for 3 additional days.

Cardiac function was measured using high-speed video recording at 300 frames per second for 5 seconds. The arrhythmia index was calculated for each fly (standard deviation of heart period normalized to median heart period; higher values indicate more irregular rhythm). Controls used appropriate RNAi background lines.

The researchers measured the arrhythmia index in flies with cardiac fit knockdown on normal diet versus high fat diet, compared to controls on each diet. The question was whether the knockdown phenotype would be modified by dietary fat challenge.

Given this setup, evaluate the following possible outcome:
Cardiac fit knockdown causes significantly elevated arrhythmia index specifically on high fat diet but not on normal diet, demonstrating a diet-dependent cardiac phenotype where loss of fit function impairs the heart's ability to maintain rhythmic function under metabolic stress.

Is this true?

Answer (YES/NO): NO